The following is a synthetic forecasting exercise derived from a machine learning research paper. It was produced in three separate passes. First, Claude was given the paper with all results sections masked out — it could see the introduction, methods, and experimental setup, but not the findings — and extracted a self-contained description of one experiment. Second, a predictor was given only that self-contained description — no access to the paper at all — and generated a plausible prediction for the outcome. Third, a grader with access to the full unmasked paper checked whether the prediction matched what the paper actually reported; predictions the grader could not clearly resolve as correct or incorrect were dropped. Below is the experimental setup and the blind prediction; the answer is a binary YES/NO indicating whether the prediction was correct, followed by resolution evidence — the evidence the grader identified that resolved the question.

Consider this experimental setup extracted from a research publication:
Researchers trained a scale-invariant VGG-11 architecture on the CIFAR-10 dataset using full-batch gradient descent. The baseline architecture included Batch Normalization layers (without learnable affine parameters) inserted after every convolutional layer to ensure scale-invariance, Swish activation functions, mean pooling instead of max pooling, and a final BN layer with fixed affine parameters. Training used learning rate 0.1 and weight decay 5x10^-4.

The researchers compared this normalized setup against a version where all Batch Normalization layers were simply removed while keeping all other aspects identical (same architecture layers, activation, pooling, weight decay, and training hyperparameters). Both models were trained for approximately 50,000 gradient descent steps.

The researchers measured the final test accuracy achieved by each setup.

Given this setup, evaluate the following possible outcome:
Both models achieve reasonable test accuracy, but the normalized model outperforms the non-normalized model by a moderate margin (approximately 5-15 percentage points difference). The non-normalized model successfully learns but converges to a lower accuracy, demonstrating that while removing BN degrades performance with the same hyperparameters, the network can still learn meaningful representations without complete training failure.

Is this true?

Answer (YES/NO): NO